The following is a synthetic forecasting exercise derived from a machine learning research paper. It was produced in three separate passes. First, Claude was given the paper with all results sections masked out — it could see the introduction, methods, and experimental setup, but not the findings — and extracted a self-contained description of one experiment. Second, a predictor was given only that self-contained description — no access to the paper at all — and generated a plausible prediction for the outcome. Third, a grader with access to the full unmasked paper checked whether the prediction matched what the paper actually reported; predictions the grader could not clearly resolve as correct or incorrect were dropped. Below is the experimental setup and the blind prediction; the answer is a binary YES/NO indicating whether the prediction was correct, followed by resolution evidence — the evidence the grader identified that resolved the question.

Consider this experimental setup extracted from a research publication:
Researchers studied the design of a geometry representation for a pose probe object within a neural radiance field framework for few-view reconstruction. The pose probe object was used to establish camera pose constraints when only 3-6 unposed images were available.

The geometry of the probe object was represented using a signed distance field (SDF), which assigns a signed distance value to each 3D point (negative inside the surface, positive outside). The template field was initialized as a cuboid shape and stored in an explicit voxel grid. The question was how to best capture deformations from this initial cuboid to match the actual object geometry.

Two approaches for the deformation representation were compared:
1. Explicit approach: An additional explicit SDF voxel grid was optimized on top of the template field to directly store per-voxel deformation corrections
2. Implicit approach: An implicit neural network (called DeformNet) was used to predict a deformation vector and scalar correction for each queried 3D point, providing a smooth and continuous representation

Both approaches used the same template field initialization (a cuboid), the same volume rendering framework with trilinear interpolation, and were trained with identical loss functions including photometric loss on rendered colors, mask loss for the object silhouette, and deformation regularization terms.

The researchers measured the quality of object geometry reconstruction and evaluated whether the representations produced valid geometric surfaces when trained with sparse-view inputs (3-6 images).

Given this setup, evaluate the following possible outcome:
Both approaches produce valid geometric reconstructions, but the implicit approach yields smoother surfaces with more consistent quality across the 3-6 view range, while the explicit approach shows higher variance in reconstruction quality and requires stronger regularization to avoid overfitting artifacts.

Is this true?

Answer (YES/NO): NO